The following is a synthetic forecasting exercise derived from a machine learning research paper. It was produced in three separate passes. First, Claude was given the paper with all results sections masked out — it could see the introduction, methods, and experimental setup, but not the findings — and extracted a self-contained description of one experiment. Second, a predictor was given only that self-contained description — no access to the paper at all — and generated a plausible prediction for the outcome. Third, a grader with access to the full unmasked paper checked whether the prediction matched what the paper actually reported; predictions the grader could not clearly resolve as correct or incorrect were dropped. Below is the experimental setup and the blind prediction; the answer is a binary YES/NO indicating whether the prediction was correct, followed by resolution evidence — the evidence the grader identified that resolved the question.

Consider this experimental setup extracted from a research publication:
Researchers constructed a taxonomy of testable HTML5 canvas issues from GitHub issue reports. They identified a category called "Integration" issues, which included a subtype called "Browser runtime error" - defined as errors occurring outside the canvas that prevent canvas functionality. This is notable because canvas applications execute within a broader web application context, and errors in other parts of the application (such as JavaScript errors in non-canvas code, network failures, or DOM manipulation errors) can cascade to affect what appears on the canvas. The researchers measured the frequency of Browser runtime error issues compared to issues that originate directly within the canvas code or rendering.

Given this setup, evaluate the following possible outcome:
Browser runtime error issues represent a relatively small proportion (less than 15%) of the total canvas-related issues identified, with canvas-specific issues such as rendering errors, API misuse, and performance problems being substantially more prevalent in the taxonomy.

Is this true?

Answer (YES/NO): NO